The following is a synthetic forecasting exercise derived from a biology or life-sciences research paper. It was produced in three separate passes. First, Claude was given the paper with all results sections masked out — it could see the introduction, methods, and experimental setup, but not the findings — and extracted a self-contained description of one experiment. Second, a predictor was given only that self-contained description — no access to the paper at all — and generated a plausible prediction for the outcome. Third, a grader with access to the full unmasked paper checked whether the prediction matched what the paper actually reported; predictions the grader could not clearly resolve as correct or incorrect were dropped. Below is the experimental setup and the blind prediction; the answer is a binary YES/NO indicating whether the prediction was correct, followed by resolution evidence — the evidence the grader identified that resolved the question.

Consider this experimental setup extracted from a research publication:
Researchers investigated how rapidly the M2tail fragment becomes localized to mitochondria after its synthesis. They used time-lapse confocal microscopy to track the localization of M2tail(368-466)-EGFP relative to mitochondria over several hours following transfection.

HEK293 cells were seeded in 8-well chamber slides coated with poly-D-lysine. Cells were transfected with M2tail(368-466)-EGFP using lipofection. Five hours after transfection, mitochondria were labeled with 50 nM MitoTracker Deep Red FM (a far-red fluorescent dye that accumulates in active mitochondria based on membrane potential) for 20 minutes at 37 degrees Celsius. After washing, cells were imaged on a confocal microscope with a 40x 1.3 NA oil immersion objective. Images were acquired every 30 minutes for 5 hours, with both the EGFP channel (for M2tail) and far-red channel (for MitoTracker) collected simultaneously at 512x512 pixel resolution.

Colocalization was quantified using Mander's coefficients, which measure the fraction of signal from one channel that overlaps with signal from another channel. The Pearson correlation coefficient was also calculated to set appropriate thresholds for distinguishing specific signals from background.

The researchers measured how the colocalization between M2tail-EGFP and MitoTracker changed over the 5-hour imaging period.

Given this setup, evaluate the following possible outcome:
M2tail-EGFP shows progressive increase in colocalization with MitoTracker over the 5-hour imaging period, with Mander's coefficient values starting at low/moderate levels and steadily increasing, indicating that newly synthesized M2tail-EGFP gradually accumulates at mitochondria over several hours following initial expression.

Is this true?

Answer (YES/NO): YES